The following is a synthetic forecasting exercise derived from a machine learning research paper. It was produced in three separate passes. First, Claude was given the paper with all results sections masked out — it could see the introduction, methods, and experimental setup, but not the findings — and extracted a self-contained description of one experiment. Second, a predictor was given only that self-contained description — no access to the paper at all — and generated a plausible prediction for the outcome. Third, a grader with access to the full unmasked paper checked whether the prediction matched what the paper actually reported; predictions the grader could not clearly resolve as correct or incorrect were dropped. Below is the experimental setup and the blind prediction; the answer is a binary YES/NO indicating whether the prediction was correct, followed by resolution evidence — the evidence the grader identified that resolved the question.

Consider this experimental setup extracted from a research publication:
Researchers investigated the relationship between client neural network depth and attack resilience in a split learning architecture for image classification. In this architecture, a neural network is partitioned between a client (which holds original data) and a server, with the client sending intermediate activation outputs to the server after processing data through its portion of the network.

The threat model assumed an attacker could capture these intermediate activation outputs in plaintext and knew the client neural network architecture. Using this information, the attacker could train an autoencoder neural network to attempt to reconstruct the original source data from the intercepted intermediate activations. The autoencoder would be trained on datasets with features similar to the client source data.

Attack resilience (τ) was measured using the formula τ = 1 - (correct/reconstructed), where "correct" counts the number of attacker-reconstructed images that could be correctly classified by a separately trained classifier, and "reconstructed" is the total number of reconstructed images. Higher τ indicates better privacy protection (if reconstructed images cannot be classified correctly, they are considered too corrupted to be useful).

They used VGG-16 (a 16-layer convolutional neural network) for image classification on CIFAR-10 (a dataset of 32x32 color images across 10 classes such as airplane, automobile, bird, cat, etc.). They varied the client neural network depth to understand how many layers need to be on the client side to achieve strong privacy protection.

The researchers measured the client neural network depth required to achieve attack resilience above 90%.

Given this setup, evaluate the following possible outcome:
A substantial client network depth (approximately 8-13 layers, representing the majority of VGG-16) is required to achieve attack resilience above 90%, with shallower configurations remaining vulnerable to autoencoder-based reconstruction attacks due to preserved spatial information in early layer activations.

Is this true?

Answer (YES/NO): NO